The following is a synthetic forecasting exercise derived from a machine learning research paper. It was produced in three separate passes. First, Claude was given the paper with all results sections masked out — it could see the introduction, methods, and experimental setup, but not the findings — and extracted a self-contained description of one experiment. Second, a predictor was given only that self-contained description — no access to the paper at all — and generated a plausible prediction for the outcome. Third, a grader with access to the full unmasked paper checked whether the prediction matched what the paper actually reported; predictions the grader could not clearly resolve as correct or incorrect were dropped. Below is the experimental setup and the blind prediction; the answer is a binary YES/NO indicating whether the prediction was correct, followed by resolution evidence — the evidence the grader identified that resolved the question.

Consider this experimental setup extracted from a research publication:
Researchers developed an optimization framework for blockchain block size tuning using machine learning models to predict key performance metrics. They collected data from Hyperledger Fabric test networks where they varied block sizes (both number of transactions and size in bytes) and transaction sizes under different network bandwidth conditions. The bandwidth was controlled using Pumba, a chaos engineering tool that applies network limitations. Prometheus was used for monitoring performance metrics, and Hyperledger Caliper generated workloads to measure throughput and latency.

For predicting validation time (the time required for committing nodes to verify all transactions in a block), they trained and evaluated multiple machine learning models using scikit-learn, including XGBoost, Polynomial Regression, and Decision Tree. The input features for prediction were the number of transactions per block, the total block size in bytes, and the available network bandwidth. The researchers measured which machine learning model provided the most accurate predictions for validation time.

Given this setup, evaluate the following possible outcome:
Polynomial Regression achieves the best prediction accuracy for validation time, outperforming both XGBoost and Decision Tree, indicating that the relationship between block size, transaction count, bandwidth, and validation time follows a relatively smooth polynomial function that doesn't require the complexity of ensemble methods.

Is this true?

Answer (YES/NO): NO